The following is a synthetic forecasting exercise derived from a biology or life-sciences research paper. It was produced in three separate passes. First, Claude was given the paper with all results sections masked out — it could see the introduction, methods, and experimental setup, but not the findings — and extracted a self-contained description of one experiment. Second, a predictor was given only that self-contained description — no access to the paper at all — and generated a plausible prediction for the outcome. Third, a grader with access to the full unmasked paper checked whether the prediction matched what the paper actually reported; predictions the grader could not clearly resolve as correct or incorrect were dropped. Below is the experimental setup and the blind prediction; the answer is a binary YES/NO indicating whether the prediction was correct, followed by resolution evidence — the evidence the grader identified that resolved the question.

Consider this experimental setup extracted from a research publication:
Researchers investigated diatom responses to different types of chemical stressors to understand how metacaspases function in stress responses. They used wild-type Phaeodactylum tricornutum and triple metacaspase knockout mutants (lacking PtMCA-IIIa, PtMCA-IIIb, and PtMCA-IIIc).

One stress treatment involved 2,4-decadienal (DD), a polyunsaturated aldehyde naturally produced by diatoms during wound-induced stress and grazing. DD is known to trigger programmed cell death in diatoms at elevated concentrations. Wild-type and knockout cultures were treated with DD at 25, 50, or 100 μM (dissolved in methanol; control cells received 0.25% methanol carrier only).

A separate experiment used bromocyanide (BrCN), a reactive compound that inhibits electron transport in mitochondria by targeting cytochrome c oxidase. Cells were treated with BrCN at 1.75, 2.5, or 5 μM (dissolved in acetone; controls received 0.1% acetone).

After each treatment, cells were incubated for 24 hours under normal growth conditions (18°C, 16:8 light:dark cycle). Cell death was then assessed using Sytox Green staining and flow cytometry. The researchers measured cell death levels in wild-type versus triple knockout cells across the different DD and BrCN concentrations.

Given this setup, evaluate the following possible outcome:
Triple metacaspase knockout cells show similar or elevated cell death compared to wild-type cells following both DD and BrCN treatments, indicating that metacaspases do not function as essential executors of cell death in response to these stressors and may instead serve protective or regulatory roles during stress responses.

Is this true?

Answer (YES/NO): YES